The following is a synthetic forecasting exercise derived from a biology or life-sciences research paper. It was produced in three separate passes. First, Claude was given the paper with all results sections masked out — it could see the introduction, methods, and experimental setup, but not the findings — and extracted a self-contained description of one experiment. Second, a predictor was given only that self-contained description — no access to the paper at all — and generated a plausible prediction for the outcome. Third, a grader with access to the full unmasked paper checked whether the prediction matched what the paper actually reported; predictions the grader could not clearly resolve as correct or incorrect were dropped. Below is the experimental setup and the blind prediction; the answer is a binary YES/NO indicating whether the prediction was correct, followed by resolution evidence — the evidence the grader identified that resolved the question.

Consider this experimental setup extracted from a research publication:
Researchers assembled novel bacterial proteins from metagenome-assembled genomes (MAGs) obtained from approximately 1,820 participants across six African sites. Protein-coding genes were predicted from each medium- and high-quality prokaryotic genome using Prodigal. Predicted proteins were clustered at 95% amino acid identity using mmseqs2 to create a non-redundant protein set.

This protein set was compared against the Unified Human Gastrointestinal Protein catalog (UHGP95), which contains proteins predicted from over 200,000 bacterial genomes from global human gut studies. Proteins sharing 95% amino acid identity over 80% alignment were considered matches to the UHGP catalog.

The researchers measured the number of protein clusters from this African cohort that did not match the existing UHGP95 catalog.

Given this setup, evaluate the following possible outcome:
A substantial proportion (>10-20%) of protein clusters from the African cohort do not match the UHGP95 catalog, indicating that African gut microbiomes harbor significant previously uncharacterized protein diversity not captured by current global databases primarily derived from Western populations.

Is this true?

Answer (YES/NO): YES